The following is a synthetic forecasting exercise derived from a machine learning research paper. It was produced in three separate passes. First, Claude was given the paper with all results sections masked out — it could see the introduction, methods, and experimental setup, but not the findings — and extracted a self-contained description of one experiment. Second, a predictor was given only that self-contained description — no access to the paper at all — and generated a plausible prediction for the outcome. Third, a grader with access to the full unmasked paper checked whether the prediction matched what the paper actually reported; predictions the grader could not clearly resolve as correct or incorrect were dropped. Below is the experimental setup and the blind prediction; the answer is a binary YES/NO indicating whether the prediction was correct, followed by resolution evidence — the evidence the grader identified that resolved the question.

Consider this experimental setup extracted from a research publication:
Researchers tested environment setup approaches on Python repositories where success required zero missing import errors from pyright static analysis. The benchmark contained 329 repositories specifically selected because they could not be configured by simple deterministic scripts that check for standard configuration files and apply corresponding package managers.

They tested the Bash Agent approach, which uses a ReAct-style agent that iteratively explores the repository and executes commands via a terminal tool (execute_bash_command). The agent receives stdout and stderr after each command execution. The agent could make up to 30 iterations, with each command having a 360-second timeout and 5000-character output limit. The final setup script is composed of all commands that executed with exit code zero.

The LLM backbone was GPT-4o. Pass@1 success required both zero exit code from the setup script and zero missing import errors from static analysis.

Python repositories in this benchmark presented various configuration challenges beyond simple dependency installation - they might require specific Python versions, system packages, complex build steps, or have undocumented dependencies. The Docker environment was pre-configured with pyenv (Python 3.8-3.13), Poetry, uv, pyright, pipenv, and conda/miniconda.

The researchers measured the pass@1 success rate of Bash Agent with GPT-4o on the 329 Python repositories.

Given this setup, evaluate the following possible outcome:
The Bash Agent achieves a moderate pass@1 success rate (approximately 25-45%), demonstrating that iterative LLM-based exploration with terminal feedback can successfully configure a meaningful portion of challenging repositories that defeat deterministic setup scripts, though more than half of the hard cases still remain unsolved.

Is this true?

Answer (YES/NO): NO